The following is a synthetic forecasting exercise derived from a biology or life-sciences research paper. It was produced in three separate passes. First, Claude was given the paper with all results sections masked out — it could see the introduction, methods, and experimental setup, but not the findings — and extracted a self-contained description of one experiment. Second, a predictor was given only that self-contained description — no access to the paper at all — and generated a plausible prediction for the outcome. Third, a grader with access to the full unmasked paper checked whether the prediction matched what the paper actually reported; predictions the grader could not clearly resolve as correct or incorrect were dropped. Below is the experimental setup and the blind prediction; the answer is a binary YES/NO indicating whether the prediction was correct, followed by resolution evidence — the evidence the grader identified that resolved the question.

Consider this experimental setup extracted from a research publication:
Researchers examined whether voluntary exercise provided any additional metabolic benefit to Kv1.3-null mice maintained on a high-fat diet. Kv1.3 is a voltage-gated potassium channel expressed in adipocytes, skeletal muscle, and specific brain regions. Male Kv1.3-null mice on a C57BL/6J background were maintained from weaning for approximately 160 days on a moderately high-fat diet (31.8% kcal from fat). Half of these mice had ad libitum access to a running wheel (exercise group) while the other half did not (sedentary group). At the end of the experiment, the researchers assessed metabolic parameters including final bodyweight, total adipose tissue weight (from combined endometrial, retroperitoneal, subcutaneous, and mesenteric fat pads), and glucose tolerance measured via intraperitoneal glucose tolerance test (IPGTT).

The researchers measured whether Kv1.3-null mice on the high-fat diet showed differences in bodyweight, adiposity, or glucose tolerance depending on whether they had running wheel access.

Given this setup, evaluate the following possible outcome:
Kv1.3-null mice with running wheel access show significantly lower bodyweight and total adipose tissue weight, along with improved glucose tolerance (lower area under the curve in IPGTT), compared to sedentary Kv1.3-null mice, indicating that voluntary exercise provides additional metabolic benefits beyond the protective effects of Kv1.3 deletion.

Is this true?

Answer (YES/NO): NO